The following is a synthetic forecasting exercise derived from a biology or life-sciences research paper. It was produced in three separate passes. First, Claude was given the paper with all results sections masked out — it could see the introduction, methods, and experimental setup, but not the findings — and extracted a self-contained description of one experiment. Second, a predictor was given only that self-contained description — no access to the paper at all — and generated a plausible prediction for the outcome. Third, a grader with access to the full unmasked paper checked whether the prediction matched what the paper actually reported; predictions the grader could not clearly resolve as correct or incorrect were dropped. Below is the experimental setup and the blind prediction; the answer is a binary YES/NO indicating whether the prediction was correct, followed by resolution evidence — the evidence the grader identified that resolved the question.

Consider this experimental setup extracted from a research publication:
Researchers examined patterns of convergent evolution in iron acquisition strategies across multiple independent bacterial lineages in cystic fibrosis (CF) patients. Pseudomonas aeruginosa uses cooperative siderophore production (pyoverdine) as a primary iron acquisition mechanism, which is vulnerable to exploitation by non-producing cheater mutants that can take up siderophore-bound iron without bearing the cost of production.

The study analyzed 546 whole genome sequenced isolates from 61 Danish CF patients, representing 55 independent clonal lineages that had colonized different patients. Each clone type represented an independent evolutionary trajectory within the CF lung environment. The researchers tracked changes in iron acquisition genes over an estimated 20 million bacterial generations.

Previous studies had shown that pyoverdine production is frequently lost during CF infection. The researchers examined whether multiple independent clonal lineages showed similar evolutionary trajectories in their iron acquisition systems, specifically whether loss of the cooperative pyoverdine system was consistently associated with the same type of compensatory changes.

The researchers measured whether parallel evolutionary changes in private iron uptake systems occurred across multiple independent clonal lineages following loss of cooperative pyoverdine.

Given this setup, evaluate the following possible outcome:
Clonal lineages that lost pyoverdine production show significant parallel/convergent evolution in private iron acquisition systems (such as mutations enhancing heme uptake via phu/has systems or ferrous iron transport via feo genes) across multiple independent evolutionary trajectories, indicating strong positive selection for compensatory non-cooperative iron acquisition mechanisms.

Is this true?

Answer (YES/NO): YES